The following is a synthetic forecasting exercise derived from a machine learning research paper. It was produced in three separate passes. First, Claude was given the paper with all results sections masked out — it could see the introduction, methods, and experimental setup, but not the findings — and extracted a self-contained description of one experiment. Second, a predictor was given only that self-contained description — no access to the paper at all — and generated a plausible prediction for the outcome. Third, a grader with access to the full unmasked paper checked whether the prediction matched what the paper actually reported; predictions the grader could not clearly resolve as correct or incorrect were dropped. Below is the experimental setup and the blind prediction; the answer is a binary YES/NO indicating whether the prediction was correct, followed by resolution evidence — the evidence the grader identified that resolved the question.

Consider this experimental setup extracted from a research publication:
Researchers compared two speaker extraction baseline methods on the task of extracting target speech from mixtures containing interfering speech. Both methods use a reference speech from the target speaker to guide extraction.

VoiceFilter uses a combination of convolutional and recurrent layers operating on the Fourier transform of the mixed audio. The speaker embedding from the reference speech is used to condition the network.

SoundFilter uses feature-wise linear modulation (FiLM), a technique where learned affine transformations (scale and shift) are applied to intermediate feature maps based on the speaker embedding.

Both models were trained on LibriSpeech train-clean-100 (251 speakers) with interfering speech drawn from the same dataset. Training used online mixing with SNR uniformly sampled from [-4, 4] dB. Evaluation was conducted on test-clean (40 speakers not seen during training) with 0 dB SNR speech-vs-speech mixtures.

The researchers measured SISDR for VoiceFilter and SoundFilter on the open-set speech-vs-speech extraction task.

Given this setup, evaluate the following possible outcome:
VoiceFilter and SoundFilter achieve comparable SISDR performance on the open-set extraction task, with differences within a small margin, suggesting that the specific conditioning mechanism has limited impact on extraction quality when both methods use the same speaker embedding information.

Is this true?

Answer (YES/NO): NO